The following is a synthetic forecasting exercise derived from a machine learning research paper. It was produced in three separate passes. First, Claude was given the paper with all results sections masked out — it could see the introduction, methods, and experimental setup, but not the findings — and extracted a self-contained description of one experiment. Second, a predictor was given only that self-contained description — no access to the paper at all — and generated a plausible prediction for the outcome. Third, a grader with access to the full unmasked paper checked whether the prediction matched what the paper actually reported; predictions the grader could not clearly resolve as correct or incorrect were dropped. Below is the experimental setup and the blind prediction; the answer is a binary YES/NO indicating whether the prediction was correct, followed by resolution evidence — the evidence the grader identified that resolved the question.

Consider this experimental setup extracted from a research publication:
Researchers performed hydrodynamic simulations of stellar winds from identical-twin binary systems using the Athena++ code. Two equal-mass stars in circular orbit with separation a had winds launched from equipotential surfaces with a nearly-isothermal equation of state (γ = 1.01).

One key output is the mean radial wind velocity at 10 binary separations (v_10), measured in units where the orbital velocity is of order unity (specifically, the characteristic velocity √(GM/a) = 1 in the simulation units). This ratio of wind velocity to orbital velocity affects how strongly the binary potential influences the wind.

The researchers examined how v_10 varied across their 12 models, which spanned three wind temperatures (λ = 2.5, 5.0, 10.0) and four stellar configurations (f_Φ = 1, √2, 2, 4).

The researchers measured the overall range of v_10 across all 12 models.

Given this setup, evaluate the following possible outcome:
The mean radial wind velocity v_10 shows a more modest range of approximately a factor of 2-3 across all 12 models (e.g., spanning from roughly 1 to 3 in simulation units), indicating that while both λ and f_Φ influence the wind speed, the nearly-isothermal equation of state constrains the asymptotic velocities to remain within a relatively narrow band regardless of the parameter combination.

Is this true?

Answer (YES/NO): NO